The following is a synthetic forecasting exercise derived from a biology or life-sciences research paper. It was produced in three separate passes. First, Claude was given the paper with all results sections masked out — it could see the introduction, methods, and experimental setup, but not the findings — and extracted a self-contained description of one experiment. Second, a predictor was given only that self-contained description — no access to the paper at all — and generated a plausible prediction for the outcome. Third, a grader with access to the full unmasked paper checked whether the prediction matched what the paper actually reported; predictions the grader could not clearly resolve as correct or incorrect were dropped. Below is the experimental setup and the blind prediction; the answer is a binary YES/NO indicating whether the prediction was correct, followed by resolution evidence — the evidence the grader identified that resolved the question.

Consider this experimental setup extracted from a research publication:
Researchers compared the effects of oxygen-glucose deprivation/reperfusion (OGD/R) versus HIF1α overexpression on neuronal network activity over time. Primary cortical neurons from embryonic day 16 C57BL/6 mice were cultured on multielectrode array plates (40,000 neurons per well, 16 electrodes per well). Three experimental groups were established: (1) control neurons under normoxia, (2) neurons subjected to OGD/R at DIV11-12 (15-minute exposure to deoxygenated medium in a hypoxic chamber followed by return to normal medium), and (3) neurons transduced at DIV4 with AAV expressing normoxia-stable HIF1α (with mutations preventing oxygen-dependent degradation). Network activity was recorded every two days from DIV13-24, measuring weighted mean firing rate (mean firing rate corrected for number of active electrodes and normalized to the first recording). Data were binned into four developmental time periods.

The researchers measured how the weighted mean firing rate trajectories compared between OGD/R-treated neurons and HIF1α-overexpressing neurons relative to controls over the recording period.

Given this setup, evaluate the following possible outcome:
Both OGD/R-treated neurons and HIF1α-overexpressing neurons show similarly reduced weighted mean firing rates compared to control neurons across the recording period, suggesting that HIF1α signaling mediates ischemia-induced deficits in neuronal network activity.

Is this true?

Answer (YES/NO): NO